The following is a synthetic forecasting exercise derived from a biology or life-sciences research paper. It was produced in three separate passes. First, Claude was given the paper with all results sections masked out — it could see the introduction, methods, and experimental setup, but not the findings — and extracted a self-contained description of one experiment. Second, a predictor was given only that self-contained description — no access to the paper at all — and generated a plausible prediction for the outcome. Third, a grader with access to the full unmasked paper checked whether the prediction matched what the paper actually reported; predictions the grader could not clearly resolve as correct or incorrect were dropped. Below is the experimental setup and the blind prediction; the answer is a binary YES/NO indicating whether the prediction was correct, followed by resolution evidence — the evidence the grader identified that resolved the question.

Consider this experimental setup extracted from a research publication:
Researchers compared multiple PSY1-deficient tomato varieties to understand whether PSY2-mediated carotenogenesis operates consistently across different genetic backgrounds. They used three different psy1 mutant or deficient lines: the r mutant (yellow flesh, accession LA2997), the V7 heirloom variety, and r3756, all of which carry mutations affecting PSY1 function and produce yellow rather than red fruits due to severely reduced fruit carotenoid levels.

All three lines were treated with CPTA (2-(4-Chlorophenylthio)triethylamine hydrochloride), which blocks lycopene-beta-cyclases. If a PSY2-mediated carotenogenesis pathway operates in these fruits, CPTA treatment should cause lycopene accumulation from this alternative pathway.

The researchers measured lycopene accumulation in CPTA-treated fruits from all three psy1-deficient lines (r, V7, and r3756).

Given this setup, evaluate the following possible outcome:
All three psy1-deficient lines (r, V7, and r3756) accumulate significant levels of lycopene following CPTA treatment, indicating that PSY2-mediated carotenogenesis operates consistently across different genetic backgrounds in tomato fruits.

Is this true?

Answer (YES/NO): YES